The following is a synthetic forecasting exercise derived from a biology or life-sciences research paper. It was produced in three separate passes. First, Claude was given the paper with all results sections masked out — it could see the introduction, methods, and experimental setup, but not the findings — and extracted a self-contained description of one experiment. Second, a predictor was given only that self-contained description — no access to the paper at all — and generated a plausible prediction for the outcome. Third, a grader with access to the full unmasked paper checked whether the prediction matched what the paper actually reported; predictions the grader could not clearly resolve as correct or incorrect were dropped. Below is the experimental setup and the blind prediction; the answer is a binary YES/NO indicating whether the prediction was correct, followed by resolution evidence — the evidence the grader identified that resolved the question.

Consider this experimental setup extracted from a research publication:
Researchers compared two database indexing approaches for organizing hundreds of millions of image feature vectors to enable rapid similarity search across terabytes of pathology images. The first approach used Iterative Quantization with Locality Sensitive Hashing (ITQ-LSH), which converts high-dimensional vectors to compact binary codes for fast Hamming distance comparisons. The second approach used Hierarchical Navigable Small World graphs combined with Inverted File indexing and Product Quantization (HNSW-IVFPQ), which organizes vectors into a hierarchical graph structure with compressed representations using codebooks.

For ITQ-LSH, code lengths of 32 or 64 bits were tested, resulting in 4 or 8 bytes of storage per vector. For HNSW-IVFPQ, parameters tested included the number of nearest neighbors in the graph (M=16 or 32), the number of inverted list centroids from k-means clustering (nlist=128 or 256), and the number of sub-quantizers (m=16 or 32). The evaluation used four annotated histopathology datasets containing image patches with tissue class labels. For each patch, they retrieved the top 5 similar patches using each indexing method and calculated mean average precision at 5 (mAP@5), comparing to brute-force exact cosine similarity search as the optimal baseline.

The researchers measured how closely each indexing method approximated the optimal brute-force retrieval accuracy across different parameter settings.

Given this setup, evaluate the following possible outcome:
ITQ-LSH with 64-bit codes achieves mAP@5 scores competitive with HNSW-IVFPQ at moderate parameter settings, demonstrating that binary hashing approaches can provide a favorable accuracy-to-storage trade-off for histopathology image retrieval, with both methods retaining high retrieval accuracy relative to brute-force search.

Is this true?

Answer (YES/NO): NO